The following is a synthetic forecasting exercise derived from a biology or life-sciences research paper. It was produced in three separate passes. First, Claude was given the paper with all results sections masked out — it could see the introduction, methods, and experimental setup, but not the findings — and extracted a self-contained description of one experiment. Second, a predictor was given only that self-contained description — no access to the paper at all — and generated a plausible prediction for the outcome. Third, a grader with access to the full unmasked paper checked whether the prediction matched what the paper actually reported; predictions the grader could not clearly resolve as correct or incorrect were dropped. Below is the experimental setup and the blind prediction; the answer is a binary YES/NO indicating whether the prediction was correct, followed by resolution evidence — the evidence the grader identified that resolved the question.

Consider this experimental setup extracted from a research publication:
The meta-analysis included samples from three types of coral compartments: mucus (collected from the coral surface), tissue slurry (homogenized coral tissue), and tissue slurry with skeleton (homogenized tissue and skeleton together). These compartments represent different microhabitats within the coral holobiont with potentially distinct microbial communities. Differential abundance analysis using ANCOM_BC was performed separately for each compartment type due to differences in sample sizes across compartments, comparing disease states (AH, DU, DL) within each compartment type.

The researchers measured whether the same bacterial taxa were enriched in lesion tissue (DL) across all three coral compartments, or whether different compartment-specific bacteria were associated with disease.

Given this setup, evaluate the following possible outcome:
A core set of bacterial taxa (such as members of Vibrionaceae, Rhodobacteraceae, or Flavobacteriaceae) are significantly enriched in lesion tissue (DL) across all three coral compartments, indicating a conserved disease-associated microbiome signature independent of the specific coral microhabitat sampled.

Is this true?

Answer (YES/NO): NO